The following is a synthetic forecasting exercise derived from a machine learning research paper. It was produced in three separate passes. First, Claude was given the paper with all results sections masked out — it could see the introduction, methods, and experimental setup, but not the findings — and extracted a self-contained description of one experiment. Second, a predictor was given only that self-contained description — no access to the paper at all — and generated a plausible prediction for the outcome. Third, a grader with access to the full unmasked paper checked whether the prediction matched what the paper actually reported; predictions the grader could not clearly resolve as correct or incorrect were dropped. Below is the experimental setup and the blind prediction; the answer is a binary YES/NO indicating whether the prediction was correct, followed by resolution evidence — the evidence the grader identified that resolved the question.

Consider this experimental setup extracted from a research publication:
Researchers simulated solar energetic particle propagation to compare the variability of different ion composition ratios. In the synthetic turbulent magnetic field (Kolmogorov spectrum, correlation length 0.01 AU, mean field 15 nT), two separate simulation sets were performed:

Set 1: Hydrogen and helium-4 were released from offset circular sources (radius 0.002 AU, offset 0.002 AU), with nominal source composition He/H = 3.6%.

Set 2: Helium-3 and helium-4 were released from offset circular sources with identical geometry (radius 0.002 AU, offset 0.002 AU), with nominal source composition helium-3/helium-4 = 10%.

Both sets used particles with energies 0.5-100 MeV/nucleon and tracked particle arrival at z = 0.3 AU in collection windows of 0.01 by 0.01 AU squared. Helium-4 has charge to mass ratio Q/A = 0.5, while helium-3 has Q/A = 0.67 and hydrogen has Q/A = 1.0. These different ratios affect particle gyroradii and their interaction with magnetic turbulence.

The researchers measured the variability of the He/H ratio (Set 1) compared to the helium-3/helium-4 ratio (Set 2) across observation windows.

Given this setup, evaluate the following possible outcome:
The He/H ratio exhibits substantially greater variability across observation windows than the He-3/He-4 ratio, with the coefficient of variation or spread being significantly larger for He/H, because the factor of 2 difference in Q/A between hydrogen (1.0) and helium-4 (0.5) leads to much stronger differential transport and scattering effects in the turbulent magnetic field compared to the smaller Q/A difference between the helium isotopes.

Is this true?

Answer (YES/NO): NO